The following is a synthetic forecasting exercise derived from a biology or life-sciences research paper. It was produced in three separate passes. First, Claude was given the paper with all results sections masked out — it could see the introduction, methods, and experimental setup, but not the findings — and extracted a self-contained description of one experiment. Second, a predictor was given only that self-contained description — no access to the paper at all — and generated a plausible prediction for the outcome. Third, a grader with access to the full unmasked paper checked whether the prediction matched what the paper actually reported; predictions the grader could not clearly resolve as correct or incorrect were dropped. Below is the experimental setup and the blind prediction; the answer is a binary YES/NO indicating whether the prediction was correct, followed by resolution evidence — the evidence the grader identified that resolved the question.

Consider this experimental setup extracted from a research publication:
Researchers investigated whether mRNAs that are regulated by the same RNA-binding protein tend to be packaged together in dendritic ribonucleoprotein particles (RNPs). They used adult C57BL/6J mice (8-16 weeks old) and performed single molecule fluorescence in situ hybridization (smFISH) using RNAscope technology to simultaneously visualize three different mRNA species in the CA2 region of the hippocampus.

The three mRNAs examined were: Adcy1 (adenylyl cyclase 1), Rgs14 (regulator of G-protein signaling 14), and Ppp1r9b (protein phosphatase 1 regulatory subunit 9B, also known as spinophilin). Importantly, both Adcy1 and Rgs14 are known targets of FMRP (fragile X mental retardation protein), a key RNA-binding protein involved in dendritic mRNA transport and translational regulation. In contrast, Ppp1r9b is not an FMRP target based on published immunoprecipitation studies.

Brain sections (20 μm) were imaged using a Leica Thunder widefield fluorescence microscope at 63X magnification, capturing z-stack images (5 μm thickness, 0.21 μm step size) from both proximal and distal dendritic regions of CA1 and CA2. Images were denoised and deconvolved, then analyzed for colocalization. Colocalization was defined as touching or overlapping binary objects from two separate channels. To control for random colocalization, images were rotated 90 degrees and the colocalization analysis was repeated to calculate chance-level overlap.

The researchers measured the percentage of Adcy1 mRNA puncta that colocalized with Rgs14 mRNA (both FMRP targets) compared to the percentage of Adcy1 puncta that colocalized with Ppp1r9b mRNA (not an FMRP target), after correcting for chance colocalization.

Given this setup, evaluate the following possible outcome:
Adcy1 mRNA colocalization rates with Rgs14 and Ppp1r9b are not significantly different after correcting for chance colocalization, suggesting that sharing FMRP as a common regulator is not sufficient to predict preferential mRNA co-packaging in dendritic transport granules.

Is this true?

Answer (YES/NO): NO